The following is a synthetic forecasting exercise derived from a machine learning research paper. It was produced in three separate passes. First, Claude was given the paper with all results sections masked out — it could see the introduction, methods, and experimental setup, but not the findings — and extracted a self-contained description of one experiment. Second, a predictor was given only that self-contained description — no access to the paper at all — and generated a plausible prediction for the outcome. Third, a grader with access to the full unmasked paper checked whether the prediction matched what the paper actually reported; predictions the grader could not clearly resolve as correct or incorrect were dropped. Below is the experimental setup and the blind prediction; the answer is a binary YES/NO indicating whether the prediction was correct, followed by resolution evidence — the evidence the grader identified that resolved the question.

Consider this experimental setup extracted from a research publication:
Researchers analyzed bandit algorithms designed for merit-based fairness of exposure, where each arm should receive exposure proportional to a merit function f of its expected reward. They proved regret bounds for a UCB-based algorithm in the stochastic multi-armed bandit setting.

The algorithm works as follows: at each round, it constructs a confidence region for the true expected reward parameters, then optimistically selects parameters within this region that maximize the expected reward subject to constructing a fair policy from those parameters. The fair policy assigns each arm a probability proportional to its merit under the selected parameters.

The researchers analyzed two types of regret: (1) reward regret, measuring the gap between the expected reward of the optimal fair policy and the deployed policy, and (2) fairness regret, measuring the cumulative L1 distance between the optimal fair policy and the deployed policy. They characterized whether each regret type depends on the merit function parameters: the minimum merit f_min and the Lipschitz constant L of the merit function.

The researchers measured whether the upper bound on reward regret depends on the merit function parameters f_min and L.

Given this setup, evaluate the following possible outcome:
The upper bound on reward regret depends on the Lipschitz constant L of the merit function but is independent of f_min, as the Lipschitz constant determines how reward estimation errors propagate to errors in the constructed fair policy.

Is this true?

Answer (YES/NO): NO